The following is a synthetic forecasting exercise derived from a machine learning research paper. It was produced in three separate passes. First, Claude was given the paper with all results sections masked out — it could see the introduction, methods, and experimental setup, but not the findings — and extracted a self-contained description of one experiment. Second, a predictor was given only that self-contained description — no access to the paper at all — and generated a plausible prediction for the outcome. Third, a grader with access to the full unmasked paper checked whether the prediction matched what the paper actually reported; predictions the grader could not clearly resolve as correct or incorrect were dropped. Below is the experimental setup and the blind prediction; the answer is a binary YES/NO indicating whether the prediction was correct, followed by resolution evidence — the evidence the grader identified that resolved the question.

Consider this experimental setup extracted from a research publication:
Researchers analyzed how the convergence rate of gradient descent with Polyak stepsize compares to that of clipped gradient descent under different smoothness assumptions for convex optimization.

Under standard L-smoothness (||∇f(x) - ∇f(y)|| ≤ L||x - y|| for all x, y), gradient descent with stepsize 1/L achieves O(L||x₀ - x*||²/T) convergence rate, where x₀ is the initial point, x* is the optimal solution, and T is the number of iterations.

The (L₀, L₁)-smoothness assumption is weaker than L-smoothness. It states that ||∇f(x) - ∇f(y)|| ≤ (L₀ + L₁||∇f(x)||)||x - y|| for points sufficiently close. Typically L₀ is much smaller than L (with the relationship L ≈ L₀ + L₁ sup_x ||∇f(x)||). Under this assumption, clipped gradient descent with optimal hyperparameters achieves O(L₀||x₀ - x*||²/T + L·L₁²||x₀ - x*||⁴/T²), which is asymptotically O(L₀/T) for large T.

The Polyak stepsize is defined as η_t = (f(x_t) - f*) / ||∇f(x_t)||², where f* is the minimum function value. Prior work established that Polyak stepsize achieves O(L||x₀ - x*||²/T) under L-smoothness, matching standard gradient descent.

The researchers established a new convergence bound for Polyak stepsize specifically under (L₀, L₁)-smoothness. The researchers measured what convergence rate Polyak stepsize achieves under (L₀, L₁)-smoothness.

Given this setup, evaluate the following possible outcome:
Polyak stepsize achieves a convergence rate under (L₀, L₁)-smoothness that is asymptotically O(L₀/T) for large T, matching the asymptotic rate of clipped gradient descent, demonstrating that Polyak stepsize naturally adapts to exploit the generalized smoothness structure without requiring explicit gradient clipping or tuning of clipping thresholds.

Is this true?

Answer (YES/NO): YES